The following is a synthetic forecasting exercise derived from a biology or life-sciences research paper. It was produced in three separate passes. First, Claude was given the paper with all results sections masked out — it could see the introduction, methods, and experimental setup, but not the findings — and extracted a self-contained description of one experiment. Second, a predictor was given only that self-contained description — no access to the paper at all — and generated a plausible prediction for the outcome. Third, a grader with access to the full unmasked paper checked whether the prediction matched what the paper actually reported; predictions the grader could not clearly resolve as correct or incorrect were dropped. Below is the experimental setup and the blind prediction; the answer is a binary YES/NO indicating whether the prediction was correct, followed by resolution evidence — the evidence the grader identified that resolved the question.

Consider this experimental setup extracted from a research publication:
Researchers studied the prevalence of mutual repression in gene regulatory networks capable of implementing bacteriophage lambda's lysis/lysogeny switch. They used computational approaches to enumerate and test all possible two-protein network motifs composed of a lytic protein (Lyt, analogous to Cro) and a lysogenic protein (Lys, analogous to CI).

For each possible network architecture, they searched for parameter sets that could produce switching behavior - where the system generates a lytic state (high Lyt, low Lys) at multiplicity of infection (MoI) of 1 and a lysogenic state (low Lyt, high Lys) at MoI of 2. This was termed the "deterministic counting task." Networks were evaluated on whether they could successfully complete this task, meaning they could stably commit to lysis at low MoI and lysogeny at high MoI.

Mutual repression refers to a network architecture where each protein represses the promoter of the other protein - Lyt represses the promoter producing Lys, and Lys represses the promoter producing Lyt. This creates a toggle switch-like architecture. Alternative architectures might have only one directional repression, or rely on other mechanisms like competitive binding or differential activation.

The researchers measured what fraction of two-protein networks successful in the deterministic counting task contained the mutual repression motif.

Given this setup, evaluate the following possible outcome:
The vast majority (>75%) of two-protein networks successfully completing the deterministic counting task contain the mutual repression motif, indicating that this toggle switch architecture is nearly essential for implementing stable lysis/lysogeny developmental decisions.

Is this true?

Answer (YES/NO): YES